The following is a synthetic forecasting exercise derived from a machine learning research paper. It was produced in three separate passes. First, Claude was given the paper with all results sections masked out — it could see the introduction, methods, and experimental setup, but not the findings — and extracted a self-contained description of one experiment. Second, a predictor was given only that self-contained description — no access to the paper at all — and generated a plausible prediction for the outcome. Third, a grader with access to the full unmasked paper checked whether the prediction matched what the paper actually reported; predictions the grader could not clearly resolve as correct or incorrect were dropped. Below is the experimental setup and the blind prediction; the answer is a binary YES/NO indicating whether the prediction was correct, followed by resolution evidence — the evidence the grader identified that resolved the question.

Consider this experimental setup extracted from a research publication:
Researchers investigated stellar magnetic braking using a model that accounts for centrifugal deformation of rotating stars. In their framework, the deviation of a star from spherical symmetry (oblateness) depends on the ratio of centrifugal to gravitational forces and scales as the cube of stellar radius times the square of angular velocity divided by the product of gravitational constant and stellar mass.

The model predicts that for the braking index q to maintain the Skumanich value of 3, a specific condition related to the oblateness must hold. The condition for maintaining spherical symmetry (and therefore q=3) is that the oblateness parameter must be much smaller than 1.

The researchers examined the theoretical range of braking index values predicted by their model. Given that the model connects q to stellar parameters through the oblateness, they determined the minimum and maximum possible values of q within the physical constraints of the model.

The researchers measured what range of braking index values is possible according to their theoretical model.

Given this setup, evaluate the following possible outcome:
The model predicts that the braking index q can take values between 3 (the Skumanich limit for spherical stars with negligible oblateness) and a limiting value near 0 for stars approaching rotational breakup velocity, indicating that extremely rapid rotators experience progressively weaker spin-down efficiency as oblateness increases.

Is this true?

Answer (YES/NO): NO